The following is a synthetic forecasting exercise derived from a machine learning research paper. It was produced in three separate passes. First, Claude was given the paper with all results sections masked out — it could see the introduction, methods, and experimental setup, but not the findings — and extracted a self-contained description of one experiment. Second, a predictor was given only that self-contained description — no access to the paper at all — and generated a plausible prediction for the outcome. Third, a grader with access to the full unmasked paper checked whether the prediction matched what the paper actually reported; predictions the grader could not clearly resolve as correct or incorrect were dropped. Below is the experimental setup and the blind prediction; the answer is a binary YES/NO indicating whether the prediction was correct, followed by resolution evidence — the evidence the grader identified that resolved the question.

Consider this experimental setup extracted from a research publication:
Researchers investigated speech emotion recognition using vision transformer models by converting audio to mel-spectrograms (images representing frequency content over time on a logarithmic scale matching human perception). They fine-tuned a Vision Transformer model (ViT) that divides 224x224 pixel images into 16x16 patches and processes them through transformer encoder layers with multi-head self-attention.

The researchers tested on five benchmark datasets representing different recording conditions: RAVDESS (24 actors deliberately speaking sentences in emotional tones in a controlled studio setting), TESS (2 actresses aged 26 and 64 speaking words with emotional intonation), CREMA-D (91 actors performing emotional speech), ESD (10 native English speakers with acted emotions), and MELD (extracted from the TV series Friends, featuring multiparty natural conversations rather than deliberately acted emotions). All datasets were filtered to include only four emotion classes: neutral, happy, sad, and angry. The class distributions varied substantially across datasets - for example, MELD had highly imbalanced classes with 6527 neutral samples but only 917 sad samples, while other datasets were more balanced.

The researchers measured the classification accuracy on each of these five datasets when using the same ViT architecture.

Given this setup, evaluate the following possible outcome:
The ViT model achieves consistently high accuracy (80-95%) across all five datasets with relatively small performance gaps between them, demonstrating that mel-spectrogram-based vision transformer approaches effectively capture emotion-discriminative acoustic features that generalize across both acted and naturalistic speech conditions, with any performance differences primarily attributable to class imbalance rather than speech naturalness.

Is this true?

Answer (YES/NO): NO